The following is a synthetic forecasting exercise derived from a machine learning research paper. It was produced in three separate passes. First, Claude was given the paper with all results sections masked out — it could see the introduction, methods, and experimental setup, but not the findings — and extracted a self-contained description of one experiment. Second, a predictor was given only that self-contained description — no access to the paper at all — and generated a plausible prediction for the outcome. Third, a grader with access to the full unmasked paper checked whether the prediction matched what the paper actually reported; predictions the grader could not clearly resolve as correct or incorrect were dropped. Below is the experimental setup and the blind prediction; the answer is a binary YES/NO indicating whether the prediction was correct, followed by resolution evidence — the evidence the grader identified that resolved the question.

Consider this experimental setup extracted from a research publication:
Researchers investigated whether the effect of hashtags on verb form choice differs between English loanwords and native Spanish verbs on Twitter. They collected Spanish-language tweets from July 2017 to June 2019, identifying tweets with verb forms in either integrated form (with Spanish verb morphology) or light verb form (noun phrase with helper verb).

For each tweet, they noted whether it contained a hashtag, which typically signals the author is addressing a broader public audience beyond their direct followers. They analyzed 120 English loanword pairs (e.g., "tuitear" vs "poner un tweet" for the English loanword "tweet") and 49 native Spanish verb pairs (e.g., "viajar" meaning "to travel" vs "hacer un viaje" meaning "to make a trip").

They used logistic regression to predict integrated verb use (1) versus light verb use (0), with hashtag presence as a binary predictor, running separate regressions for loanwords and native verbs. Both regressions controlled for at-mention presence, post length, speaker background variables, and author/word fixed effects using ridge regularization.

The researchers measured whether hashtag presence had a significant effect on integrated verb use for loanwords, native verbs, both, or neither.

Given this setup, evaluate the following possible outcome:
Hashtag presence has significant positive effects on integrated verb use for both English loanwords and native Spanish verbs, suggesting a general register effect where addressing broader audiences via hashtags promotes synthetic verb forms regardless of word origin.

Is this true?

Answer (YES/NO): NO